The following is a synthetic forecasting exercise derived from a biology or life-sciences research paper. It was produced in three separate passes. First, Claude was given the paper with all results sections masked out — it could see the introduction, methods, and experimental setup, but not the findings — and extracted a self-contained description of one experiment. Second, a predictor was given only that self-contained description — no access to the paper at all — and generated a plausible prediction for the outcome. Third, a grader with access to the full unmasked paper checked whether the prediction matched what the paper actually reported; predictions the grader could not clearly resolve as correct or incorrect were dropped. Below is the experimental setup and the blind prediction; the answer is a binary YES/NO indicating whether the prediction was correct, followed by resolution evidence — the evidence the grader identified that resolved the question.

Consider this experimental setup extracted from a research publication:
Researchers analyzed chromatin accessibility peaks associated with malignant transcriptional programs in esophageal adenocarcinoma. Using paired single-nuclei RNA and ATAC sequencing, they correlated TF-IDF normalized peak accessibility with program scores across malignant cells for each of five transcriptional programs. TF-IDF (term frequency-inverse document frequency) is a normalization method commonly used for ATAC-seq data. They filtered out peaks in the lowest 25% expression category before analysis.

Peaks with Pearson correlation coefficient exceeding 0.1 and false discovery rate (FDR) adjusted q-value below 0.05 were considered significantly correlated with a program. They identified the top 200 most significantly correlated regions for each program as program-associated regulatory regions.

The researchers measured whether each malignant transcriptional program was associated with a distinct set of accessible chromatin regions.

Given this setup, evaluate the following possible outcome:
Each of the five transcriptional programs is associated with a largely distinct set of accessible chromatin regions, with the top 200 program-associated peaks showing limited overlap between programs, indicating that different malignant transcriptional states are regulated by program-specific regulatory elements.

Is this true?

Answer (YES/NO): NO